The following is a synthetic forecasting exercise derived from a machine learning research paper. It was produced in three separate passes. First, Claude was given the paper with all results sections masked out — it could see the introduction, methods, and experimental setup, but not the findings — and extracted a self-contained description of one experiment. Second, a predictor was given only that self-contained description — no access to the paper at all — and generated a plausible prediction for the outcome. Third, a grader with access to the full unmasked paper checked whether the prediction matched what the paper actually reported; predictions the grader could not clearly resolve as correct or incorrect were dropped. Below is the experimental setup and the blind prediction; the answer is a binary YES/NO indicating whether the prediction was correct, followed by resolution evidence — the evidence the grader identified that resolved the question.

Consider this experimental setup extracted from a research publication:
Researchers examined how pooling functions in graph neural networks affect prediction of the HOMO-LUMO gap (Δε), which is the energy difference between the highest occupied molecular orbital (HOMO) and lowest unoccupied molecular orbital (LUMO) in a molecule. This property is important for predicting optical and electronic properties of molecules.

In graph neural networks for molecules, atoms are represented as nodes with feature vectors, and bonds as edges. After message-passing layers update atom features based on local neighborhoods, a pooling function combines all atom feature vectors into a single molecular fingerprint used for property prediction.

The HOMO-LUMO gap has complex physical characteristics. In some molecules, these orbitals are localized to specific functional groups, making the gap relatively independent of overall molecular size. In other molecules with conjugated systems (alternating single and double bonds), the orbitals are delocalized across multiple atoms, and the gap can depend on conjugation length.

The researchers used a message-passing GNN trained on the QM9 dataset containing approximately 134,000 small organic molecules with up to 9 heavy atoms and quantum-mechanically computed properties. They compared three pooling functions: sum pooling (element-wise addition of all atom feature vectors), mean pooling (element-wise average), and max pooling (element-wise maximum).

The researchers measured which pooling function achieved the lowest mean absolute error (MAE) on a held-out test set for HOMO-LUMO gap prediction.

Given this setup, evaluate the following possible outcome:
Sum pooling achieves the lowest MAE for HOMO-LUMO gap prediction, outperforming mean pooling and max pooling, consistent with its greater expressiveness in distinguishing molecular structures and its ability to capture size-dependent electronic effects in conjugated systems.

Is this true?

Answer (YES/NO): NO